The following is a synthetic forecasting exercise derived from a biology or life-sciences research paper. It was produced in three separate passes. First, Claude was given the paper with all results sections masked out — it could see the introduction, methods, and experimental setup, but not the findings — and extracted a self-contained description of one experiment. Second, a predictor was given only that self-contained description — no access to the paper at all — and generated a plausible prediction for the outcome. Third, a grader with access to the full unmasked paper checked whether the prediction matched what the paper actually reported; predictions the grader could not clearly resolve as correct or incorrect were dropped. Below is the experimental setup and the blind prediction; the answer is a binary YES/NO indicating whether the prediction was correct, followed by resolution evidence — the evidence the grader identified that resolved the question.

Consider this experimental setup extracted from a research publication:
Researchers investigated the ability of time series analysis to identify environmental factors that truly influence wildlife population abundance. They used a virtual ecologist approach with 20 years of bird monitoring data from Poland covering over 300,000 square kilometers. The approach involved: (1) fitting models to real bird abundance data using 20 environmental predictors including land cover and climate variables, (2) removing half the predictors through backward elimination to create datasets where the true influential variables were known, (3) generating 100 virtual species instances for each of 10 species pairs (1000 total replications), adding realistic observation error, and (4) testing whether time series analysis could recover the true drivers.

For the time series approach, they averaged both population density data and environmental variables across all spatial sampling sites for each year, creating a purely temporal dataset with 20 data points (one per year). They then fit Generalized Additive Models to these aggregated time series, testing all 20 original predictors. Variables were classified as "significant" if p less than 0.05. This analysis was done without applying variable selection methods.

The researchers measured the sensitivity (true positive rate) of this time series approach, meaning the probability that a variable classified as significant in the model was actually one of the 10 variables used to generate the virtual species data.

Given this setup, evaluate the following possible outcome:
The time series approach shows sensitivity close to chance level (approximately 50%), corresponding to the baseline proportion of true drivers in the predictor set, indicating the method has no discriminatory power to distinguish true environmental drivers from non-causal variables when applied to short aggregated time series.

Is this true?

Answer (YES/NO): NO